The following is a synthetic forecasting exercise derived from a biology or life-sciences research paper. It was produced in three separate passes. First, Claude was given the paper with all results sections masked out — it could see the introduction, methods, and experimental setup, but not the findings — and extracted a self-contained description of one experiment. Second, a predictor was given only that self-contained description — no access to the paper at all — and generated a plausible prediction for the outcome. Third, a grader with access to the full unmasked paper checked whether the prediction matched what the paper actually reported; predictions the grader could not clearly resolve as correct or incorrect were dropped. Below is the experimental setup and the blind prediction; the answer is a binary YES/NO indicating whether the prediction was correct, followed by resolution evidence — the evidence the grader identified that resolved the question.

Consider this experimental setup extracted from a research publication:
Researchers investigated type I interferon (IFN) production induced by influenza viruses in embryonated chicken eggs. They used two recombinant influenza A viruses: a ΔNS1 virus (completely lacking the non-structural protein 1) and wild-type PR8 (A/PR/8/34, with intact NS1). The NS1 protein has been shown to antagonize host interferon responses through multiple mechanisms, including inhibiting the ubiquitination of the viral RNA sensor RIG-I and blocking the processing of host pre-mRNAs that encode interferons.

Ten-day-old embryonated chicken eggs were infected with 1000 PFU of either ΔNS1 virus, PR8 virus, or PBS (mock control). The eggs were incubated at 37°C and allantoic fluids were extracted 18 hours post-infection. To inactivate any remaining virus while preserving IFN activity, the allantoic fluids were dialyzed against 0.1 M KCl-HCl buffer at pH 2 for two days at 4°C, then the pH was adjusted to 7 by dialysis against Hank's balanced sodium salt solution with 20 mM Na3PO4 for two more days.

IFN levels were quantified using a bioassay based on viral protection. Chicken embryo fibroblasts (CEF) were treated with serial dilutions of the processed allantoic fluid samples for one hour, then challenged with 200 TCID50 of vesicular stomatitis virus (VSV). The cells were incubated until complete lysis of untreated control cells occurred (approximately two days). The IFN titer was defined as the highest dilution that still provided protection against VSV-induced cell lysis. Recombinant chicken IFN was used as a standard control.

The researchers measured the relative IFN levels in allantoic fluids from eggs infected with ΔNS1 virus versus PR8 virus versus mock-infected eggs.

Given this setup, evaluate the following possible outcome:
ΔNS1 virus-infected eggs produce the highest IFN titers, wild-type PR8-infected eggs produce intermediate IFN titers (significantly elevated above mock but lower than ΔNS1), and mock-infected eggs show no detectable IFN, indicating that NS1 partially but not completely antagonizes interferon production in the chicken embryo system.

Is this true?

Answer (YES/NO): NO